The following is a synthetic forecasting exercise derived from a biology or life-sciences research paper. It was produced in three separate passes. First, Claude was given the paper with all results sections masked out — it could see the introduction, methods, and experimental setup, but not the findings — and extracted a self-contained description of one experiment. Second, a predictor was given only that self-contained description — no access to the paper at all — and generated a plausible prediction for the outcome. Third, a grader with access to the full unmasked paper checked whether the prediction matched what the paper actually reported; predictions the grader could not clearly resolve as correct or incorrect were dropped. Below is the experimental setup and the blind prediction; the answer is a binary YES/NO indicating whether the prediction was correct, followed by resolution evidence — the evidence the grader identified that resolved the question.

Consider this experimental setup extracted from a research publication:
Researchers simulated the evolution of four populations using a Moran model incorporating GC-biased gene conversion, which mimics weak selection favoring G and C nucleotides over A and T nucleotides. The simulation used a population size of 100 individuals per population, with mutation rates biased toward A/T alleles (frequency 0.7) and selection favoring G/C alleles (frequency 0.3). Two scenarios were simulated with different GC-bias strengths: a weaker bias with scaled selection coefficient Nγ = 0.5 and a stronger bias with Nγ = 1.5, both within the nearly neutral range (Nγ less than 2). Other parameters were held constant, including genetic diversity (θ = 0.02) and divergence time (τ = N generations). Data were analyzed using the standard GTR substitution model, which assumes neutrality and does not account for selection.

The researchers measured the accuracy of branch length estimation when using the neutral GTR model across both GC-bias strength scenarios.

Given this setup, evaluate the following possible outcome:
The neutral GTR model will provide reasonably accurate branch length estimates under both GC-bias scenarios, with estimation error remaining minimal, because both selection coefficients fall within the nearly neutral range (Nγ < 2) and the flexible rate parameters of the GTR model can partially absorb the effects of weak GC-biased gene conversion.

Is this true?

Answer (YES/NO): NO